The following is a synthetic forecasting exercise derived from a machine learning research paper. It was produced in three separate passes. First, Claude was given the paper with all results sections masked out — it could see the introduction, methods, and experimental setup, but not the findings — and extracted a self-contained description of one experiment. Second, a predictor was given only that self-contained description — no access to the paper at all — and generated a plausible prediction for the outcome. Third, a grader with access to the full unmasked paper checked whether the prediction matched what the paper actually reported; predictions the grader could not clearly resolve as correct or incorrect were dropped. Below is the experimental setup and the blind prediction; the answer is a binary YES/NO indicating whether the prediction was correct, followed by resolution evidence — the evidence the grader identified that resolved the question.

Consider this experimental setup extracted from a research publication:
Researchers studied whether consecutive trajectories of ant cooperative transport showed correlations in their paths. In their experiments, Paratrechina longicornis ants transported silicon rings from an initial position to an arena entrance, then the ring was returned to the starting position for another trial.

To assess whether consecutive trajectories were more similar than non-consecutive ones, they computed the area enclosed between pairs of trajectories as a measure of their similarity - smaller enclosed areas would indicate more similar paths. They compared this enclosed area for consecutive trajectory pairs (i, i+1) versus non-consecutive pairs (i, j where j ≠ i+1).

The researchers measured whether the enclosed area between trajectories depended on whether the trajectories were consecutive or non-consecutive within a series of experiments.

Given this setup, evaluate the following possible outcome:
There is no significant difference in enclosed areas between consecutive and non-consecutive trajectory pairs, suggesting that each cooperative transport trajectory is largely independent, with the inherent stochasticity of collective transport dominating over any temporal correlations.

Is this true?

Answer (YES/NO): YES